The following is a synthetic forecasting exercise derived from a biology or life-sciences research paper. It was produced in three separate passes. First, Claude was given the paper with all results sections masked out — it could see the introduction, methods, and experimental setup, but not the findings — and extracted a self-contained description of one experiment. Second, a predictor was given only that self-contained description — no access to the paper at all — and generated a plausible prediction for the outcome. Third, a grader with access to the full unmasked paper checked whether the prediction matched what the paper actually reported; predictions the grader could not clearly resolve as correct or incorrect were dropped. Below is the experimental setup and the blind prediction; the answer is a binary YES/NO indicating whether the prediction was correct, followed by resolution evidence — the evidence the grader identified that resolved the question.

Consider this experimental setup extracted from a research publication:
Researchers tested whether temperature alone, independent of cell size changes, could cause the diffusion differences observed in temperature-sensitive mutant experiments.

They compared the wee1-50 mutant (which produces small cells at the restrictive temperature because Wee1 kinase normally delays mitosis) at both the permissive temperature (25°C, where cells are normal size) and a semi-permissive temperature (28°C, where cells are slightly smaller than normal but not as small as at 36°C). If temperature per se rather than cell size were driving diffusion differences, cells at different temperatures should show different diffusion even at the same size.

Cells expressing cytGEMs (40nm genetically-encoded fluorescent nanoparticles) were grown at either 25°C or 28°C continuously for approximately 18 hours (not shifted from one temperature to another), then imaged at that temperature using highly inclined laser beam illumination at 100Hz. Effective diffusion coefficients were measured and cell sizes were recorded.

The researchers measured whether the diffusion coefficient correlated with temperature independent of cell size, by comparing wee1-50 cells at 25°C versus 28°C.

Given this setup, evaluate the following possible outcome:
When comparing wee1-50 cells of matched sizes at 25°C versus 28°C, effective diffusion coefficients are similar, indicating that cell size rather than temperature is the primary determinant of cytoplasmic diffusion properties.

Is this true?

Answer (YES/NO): NO